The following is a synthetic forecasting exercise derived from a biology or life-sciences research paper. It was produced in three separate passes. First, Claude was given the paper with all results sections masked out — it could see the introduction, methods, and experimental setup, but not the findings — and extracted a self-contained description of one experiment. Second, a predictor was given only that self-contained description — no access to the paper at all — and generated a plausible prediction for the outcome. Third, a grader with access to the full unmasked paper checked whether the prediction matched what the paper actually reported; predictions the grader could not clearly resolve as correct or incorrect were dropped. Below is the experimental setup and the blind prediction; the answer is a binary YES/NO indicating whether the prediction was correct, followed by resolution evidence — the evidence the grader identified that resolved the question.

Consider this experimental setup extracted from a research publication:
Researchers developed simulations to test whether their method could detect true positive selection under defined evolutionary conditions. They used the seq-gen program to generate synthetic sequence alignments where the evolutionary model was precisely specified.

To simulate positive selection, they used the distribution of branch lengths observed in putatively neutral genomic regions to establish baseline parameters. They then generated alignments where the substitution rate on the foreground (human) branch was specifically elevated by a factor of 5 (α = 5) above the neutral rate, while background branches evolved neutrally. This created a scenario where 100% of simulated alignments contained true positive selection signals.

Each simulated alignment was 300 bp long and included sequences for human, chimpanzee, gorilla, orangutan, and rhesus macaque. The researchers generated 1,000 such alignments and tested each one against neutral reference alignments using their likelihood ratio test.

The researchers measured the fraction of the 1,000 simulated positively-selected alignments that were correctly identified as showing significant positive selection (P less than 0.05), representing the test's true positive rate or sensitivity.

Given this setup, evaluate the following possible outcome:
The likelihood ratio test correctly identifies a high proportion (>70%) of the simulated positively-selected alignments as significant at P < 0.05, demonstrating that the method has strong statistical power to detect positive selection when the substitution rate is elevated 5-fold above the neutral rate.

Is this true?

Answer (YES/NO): YES